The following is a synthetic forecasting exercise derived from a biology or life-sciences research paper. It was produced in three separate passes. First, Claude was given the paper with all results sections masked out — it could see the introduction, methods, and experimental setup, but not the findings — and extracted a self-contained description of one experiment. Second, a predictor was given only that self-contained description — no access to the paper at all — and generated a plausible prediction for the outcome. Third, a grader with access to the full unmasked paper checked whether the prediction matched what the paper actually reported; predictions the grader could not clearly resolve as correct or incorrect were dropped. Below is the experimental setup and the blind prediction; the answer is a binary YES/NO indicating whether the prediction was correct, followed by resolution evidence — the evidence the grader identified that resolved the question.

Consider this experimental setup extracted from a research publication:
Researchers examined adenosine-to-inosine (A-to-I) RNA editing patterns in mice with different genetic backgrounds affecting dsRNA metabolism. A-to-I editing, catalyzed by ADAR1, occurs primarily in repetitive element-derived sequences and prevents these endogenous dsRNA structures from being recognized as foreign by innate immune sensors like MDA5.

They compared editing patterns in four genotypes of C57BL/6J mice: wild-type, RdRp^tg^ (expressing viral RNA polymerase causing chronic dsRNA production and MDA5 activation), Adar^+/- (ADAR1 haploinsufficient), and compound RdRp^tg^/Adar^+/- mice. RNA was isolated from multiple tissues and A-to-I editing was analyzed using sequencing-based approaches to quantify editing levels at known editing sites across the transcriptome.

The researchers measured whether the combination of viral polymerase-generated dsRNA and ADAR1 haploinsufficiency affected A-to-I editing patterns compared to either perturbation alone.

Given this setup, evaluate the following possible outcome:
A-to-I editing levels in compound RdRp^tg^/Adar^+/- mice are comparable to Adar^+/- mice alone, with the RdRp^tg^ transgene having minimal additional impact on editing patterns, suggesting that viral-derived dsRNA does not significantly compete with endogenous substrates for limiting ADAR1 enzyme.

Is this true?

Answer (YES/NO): NO